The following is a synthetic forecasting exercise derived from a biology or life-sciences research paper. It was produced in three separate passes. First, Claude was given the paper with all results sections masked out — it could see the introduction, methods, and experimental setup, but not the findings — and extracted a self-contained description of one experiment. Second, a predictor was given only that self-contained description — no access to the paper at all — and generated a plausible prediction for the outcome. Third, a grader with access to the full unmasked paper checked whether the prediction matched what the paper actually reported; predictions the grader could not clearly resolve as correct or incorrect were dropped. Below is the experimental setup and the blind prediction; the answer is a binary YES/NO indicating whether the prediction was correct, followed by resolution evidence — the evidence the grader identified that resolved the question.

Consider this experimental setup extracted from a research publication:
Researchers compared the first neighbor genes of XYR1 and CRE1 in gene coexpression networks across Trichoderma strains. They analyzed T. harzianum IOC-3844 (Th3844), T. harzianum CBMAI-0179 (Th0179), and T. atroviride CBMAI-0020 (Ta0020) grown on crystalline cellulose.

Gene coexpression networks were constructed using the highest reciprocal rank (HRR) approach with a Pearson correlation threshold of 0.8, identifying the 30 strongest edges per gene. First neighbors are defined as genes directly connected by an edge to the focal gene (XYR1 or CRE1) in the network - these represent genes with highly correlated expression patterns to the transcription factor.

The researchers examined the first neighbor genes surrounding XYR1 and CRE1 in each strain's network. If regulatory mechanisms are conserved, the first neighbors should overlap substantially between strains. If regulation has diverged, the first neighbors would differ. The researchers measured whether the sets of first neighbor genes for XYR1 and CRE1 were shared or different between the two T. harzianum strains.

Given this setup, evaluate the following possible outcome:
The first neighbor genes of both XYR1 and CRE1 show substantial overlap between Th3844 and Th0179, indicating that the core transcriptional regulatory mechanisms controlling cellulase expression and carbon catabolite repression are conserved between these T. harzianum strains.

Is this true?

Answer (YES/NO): NO